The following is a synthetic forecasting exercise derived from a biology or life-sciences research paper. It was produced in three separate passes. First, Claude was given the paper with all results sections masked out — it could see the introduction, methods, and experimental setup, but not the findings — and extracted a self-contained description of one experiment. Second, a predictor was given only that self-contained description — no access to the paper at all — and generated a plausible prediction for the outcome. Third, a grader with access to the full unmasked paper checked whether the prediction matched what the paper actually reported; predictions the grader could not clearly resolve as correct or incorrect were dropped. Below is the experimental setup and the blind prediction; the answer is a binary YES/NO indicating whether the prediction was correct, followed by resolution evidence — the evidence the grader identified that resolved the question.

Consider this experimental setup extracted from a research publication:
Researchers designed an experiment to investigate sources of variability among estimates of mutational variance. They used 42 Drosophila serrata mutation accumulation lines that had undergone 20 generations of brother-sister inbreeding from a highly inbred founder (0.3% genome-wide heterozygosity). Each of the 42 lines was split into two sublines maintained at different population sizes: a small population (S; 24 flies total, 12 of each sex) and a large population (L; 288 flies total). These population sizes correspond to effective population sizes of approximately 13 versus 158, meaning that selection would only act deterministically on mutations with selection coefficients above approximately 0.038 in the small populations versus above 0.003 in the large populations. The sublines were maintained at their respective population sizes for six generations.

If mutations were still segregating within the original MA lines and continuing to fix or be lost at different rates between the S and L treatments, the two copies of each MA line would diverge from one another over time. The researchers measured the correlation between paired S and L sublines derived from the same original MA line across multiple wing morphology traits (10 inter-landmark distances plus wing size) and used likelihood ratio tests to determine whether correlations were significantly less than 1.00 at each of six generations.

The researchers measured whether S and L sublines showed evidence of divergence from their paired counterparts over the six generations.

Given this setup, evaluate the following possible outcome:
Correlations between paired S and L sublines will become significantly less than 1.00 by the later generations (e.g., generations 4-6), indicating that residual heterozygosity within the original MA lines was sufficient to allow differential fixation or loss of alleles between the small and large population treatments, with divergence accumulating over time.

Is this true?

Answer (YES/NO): NO